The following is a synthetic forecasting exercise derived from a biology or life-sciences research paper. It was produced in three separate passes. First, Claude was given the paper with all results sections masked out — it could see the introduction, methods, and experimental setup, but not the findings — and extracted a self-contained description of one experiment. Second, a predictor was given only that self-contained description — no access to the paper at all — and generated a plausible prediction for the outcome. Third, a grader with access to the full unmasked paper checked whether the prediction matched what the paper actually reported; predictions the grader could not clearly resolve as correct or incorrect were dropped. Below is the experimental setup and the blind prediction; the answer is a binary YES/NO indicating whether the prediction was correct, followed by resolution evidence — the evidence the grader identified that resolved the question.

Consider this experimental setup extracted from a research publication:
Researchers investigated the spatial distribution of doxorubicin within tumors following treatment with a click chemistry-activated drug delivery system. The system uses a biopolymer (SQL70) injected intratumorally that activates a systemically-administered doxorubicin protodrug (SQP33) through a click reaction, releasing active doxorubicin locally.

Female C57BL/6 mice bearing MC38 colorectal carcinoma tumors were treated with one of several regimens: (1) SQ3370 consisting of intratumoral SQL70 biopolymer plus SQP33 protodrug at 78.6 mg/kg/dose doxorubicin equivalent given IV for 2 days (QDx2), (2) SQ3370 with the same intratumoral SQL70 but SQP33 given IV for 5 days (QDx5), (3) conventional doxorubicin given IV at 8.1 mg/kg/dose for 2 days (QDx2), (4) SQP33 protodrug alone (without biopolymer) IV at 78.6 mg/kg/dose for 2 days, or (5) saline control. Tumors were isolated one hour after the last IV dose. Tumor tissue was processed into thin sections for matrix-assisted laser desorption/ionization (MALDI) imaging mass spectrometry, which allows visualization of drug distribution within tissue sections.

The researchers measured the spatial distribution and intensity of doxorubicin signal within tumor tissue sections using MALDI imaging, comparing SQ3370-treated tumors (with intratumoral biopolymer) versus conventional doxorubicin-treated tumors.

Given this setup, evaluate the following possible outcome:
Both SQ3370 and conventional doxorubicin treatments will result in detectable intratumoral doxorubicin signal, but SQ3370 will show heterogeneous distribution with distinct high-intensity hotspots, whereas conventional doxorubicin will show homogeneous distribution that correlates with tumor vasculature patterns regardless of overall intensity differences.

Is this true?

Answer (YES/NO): NO